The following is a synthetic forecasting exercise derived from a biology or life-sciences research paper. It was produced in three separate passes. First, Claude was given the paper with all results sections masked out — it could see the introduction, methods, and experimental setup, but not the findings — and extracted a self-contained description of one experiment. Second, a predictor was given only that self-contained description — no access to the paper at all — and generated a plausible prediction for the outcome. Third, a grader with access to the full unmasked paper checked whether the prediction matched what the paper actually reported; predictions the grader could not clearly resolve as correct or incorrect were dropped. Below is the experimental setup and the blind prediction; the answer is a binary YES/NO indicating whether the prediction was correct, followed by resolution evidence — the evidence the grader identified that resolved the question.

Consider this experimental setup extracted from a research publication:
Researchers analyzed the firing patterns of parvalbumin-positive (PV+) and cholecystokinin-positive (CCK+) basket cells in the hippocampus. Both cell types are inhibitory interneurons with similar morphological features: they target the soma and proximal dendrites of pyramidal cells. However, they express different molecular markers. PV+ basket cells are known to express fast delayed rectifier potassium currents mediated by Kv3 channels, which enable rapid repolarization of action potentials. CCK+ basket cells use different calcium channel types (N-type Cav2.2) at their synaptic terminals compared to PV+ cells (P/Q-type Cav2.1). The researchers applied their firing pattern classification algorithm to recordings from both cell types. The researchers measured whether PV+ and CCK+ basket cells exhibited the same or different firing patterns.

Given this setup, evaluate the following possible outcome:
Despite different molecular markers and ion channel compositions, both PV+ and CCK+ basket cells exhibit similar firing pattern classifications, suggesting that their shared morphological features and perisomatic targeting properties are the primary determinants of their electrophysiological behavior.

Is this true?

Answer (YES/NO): NO